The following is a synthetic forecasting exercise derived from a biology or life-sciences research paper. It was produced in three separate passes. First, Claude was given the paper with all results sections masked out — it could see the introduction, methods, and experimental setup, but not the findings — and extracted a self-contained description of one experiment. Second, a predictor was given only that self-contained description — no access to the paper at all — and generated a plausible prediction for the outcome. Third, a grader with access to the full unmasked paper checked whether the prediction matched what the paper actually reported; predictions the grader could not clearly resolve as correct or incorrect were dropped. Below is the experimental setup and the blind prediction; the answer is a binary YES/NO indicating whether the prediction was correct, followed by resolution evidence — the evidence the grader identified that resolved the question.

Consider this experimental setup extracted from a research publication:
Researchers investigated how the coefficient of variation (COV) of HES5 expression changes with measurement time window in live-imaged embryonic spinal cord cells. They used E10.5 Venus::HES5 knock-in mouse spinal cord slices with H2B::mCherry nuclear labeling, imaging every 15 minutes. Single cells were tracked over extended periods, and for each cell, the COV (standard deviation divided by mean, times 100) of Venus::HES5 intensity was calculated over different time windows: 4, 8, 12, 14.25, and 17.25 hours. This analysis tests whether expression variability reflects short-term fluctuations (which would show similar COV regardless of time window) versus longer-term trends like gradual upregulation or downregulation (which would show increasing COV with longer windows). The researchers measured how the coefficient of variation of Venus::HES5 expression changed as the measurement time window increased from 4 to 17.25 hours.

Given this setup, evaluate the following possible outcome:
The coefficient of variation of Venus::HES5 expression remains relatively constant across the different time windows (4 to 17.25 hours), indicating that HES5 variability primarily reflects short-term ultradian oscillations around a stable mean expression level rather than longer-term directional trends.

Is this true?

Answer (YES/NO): NO